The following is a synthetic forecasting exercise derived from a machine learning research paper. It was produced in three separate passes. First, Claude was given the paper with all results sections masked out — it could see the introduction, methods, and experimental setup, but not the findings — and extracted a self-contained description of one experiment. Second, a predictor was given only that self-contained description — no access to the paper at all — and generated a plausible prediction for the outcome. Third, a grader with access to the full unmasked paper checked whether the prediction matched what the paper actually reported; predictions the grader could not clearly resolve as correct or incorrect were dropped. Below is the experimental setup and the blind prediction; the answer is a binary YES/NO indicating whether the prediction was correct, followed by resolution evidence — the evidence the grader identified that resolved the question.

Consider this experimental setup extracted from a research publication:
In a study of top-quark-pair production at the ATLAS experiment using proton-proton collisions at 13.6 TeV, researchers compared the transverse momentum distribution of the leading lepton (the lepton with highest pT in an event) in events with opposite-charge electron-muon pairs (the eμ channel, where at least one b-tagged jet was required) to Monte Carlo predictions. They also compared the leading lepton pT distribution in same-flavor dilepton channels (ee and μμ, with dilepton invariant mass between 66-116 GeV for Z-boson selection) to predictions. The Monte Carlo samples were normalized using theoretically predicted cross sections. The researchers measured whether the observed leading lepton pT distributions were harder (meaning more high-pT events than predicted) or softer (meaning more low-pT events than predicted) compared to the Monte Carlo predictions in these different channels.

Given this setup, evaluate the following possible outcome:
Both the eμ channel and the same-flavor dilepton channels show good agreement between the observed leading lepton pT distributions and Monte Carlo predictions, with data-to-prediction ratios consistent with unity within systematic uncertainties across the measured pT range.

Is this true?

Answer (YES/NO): NO